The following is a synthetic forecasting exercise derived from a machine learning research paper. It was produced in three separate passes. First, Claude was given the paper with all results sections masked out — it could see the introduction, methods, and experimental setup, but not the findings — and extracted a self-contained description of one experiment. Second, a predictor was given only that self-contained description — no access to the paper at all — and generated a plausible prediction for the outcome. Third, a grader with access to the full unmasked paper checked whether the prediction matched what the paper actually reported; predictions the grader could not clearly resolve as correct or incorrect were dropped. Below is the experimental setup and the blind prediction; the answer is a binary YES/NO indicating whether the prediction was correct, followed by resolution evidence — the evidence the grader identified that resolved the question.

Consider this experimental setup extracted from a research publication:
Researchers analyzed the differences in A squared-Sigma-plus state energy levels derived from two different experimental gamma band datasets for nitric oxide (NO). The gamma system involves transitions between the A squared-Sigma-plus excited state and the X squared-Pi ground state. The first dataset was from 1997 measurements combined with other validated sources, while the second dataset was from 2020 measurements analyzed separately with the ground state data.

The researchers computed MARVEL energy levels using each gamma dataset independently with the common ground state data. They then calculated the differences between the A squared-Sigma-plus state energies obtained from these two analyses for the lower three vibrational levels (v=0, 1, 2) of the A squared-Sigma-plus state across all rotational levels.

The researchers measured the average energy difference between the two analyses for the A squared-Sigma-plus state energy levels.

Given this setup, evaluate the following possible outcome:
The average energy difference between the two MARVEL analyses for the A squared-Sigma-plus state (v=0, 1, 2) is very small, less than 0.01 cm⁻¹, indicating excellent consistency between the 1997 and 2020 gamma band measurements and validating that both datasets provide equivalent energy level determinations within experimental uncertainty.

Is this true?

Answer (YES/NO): NO